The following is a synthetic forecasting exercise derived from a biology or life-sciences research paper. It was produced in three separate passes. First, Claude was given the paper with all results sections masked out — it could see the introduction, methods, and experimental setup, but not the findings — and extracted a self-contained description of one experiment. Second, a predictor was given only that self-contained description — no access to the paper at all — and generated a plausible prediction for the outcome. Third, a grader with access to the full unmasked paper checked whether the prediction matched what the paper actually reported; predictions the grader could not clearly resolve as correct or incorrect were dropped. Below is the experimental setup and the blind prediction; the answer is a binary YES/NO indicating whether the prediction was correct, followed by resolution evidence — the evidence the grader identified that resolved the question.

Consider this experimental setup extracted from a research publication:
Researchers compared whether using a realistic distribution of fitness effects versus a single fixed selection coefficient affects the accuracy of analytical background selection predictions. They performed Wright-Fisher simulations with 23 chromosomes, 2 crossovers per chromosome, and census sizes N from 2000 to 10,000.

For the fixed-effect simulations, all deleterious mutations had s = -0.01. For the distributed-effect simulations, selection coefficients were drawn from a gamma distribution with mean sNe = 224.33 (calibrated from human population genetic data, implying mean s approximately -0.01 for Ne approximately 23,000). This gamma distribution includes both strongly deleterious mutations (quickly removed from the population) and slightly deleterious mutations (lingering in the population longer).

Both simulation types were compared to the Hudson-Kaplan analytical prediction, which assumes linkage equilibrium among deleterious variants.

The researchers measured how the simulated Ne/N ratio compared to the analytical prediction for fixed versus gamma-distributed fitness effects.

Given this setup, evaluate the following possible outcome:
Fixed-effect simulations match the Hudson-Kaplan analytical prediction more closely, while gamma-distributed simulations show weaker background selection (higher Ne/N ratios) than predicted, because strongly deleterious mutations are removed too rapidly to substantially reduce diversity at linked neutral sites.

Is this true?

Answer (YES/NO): NO